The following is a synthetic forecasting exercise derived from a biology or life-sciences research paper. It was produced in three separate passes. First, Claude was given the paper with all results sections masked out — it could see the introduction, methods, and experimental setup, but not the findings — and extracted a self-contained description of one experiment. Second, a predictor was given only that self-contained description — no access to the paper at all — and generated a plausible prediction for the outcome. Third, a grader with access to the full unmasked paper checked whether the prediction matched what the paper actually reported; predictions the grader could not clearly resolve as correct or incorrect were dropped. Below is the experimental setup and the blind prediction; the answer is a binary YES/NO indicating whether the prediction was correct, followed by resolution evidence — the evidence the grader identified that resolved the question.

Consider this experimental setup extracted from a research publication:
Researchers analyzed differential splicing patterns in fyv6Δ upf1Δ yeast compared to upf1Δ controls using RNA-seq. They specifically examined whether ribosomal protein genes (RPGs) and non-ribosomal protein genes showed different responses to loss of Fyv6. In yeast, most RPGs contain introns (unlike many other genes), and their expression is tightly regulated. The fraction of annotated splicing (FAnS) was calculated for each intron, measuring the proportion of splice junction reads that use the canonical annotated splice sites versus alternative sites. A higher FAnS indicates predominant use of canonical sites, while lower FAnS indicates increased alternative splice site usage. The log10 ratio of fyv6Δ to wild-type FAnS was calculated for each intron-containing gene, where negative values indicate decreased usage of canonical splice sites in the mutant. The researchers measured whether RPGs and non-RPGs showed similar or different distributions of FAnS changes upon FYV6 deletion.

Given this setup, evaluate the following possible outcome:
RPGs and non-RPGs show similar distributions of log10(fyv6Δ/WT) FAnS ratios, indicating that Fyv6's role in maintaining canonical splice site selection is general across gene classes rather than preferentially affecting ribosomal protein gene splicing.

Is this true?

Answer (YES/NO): YES